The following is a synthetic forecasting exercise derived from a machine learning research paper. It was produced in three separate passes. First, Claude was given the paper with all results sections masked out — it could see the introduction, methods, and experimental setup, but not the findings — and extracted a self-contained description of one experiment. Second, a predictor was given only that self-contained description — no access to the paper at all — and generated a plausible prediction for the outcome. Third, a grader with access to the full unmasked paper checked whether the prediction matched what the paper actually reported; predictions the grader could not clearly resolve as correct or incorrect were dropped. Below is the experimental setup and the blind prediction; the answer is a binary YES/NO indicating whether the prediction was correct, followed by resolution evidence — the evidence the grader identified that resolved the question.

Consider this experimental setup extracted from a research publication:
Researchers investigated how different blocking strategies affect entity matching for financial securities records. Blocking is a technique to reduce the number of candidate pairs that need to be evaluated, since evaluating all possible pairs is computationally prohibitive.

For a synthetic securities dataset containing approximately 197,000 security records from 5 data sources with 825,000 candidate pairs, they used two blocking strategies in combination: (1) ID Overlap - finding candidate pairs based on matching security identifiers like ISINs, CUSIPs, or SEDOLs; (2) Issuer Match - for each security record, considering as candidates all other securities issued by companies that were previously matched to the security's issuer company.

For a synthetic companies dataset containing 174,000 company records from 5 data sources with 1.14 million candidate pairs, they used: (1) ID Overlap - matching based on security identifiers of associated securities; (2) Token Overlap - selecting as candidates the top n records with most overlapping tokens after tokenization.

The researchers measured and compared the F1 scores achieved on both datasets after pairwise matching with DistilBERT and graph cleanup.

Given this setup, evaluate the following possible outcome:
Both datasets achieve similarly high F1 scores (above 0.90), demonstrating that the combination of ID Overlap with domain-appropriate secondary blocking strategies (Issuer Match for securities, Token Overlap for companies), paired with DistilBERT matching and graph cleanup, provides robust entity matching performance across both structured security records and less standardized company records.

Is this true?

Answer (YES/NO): NO